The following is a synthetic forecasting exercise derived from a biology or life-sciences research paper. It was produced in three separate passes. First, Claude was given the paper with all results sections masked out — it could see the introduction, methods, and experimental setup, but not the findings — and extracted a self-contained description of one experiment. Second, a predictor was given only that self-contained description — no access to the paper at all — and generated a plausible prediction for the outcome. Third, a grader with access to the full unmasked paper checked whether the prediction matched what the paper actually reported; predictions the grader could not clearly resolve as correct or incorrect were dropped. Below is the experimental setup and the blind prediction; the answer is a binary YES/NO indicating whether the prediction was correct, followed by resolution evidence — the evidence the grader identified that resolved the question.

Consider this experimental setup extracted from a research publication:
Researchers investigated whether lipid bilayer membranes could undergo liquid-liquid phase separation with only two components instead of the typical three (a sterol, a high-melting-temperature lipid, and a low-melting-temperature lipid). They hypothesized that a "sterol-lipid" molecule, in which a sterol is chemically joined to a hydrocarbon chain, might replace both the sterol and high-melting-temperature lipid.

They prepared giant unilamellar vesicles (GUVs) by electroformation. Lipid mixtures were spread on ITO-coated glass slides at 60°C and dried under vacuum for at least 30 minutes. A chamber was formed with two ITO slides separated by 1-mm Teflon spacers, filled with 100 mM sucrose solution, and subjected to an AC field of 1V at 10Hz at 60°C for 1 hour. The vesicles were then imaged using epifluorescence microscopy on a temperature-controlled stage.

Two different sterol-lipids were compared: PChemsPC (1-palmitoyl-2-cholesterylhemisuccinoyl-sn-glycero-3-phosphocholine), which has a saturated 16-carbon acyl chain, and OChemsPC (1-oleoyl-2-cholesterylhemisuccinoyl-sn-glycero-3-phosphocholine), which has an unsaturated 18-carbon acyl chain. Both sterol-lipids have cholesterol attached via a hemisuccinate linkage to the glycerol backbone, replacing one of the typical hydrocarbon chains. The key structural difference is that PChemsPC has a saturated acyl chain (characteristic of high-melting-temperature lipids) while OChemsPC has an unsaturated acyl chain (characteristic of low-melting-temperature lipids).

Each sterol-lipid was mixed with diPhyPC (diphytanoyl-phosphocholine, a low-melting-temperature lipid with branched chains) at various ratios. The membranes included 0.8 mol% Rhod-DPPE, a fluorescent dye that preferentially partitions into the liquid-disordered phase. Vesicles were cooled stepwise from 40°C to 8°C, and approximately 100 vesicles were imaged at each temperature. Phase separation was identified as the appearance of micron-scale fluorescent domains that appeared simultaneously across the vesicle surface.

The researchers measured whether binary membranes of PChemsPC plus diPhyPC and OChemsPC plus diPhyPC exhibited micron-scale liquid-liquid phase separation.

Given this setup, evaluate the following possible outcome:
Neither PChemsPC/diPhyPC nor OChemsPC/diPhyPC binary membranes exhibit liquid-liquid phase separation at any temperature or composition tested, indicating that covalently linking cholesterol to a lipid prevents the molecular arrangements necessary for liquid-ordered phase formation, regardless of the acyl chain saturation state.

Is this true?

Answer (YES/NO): NO